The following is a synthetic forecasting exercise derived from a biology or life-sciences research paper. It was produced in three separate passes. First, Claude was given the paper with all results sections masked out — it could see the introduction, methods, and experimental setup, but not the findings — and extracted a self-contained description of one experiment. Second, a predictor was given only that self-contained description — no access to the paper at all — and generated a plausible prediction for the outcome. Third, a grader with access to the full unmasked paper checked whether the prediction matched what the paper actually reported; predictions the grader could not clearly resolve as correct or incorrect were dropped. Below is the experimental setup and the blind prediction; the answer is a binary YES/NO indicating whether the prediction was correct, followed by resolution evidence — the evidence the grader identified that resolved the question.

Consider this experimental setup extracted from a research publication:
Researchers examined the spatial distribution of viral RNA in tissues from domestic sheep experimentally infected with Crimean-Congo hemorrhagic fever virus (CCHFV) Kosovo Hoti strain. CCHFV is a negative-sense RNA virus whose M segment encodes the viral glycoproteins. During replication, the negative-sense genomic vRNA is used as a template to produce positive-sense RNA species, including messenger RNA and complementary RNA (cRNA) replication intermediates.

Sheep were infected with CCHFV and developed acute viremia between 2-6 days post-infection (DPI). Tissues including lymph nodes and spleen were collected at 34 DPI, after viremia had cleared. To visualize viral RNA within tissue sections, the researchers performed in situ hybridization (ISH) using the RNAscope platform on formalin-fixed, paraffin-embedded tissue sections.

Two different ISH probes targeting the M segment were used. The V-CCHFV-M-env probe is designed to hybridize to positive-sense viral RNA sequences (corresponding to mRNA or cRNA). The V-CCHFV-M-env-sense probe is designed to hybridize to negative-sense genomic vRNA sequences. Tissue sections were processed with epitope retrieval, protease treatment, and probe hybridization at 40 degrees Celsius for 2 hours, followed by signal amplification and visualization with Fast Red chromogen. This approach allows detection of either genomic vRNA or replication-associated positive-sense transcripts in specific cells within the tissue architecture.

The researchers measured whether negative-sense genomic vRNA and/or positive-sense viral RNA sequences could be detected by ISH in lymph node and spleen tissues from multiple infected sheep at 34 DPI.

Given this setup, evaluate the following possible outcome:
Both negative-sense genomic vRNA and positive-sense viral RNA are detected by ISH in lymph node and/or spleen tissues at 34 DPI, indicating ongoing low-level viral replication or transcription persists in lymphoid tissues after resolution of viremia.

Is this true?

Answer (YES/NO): YES